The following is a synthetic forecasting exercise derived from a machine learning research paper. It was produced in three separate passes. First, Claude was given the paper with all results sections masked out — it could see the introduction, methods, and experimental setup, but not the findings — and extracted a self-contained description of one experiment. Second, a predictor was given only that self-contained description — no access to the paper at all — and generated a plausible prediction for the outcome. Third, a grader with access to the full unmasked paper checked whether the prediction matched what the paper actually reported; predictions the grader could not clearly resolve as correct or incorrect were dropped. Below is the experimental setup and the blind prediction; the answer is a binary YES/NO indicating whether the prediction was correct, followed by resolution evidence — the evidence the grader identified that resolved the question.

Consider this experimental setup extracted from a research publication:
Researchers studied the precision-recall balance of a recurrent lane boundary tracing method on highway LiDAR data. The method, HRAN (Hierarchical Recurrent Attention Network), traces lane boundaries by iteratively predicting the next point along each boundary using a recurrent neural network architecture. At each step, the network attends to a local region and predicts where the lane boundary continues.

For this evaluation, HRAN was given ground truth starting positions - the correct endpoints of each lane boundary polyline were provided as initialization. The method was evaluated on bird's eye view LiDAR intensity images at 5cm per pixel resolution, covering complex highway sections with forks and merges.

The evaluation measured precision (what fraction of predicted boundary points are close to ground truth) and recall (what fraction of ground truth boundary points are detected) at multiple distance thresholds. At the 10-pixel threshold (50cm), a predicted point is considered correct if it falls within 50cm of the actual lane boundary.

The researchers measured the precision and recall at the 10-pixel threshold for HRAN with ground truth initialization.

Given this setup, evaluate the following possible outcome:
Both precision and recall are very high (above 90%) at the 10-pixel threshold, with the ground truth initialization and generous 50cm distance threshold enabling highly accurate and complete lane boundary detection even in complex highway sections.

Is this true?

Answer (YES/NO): NO